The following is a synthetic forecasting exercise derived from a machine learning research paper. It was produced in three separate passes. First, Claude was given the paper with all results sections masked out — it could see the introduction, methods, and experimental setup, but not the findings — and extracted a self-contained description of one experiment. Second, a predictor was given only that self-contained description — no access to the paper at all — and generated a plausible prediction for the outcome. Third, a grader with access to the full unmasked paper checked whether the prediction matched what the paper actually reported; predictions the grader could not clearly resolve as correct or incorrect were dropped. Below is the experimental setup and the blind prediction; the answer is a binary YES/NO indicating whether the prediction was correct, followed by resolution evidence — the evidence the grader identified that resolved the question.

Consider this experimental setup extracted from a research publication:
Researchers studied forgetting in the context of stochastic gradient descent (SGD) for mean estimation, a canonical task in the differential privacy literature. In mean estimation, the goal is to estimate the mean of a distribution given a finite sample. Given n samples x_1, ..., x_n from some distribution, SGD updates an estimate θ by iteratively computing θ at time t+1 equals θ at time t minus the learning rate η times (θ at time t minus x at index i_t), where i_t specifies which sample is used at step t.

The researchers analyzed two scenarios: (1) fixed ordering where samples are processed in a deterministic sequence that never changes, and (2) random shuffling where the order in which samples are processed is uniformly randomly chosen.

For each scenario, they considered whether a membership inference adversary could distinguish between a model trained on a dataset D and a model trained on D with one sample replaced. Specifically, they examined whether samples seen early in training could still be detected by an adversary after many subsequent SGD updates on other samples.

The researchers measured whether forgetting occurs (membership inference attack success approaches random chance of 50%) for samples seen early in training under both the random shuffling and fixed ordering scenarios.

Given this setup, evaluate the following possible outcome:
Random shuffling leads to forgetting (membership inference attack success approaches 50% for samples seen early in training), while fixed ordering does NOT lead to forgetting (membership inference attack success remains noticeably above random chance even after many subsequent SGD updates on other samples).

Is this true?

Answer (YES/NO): YES